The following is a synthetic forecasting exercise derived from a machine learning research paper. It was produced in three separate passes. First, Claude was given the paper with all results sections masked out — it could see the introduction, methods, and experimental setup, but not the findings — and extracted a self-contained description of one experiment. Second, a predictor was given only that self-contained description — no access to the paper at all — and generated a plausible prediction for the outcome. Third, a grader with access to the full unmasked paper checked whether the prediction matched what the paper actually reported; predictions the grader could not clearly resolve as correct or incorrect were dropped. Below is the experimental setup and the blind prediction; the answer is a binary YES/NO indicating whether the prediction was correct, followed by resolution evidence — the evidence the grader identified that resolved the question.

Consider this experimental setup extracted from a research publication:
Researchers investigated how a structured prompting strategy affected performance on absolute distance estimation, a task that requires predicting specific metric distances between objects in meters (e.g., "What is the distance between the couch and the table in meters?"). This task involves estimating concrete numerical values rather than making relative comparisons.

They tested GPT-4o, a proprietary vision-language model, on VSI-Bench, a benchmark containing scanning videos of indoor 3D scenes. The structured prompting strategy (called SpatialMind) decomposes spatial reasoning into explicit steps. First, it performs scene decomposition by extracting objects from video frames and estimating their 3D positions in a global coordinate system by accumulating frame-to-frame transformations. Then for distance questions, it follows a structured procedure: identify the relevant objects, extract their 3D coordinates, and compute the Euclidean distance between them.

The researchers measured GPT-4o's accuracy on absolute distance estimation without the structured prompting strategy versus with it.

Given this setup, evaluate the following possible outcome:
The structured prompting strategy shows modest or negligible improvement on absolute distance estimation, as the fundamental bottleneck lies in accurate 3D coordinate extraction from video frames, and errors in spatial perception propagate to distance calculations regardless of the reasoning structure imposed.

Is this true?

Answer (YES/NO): NO